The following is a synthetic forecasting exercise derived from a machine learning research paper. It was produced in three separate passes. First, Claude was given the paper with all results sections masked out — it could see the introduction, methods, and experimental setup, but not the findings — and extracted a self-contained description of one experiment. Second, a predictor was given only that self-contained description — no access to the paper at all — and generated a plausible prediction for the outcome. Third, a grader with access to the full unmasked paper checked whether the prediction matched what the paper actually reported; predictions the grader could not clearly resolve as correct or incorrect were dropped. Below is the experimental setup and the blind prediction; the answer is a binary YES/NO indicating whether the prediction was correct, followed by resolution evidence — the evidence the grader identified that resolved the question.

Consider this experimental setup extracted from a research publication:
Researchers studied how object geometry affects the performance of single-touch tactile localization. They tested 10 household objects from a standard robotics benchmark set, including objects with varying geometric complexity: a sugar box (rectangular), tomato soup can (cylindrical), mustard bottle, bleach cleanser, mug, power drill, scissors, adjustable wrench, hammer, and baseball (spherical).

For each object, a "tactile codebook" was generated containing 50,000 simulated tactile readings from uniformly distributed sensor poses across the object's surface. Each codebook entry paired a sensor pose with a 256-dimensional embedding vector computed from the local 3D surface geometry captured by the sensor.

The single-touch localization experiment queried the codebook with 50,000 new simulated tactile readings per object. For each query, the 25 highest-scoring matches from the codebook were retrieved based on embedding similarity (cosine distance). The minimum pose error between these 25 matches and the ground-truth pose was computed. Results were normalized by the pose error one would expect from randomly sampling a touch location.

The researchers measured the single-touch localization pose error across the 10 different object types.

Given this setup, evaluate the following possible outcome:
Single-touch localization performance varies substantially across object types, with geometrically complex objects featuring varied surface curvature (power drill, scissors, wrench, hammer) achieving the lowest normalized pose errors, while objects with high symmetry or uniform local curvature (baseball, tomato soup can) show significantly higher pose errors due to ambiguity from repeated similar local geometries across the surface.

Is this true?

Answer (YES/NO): YES